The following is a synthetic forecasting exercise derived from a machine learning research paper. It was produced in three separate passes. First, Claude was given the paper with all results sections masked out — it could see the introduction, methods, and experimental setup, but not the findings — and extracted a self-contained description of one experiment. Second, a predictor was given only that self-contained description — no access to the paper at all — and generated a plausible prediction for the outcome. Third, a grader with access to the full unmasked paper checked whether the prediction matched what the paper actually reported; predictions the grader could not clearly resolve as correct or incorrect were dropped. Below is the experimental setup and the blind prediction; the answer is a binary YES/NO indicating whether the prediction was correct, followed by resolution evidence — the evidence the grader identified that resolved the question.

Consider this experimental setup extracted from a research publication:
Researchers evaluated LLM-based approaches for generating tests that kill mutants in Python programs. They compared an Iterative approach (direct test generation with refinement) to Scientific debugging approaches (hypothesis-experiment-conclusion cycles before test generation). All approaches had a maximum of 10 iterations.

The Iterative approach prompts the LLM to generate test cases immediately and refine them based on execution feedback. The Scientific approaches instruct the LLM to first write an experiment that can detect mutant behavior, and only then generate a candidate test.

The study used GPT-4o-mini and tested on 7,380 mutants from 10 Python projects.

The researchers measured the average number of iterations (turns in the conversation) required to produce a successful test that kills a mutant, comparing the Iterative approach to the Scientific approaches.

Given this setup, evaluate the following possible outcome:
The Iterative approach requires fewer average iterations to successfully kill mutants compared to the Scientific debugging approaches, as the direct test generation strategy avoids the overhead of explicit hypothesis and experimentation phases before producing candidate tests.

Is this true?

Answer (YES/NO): YES